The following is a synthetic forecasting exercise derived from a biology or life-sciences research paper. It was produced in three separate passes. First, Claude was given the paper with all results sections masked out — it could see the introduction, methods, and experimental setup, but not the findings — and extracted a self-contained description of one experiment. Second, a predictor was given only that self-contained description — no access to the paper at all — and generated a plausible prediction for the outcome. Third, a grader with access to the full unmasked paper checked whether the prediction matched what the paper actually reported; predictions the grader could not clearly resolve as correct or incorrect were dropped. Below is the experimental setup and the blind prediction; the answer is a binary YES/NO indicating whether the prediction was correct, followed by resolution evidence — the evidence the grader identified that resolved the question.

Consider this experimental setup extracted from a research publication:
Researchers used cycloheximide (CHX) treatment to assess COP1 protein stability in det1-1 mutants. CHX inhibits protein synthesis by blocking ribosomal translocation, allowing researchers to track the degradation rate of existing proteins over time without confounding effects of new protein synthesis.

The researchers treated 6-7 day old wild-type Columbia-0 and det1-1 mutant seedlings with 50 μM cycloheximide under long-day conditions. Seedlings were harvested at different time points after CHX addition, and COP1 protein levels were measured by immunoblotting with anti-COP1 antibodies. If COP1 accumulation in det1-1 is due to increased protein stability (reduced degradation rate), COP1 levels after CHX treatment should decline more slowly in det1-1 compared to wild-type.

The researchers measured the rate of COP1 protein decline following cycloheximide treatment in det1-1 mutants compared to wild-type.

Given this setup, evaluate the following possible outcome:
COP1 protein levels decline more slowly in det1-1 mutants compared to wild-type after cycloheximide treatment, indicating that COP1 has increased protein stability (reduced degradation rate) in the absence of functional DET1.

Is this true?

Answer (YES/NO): YES